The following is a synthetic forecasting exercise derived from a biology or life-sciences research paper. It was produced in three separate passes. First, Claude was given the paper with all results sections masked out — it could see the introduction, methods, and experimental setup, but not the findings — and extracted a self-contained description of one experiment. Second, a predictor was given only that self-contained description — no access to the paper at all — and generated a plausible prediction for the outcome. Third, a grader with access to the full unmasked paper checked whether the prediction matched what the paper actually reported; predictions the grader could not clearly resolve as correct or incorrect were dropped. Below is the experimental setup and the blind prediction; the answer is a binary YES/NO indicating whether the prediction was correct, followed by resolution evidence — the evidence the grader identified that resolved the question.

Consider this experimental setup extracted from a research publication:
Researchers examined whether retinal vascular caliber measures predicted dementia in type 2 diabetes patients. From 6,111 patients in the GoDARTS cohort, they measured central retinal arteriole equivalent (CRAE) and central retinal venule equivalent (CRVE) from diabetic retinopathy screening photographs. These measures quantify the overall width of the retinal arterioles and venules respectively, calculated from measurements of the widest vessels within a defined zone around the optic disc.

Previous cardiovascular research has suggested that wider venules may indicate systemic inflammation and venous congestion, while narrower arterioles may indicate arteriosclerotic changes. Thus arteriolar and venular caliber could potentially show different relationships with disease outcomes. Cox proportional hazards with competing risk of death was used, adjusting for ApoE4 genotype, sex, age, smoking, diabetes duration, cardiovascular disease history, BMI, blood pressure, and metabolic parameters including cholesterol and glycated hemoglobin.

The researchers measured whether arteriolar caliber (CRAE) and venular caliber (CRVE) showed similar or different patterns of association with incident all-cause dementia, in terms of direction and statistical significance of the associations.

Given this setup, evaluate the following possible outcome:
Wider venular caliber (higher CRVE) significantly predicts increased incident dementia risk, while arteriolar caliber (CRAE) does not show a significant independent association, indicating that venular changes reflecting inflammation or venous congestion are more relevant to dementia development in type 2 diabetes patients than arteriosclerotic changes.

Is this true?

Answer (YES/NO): NO